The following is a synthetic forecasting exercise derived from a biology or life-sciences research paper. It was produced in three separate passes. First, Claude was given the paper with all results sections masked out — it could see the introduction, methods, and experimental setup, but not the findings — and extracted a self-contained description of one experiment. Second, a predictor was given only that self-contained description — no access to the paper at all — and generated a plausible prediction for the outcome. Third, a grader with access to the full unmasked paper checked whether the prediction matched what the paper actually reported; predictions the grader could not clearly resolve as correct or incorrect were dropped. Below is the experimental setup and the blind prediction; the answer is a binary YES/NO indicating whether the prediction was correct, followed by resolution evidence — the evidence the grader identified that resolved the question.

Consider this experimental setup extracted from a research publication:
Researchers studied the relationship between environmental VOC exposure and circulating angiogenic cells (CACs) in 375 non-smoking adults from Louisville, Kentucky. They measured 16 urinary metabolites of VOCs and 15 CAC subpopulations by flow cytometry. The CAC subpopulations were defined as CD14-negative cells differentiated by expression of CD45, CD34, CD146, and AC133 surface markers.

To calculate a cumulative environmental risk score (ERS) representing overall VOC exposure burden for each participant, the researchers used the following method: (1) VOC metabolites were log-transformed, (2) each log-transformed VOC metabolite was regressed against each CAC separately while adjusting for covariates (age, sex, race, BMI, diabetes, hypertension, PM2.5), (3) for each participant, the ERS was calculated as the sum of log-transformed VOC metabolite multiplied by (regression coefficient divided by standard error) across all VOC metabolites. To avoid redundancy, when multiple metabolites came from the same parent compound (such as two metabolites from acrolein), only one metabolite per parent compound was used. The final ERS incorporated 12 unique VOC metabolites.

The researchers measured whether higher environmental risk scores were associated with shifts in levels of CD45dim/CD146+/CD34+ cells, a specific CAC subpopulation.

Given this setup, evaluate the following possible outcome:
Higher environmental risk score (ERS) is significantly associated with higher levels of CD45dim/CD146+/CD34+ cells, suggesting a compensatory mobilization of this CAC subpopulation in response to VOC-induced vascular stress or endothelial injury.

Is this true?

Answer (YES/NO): NO